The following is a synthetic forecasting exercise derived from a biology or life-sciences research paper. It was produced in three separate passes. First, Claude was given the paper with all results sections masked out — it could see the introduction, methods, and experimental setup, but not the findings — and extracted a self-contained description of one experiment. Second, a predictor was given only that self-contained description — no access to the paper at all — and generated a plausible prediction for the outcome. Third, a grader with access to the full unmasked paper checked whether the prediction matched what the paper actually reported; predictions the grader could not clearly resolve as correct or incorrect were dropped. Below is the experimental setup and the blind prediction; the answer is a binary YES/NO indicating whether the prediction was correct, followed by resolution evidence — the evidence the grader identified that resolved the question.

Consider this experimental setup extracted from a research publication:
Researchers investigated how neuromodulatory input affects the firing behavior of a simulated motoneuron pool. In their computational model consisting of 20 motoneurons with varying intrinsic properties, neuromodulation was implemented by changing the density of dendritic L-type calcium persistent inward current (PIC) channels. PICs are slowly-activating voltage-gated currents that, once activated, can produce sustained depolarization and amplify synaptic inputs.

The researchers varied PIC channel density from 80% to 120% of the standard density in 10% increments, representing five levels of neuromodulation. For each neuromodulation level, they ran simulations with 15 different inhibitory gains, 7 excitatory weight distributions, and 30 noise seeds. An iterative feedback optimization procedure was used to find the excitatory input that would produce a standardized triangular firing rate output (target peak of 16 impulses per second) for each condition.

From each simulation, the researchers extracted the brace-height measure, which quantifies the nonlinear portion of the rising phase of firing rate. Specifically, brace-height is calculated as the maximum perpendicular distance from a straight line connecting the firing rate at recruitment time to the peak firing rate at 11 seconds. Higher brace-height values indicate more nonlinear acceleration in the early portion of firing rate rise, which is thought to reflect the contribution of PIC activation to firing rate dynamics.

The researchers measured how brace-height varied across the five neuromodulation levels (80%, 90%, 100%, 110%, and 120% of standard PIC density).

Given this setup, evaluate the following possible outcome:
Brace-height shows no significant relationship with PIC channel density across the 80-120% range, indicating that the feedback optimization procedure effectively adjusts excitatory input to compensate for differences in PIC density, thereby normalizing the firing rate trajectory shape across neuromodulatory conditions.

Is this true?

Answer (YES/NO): NO